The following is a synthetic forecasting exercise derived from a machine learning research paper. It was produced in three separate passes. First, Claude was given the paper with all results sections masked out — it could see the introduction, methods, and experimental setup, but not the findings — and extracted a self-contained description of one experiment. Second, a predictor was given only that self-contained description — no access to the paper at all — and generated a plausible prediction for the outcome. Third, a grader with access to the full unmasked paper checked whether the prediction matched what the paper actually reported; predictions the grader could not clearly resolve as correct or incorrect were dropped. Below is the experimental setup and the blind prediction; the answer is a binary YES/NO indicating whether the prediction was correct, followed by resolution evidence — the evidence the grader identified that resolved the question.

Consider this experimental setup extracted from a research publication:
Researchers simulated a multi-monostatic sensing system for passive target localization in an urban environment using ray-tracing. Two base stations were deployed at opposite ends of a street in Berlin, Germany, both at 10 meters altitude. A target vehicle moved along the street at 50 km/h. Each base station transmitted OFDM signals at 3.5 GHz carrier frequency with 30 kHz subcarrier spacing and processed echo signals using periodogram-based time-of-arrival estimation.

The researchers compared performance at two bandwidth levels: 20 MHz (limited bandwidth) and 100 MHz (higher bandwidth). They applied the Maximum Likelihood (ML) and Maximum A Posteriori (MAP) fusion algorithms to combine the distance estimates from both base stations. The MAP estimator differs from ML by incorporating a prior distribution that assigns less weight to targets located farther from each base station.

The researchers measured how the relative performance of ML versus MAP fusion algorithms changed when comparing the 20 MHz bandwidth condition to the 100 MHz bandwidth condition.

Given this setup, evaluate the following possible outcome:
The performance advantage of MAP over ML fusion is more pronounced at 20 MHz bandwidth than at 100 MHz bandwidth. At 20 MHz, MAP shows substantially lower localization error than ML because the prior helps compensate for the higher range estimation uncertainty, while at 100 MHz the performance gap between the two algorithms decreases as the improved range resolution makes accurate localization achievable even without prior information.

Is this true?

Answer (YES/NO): NO